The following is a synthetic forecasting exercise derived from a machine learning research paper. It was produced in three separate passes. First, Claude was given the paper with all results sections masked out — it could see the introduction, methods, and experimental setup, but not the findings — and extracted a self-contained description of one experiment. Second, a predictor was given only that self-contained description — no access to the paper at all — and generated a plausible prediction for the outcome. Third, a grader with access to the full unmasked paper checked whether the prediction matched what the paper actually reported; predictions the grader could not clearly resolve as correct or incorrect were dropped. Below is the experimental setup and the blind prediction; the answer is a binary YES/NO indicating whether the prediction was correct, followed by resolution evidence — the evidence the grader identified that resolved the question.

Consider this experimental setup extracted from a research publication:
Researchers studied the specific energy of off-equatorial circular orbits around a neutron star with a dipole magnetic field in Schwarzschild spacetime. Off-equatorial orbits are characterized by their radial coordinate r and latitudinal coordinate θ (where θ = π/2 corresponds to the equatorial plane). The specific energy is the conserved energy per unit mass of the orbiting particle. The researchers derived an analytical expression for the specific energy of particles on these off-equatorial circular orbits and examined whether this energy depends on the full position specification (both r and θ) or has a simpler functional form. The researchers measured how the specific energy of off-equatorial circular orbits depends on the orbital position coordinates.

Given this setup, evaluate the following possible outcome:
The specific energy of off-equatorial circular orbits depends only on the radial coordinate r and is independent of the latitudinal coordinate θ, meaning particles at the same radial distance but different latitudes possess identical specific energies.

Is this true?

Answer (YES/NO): YES